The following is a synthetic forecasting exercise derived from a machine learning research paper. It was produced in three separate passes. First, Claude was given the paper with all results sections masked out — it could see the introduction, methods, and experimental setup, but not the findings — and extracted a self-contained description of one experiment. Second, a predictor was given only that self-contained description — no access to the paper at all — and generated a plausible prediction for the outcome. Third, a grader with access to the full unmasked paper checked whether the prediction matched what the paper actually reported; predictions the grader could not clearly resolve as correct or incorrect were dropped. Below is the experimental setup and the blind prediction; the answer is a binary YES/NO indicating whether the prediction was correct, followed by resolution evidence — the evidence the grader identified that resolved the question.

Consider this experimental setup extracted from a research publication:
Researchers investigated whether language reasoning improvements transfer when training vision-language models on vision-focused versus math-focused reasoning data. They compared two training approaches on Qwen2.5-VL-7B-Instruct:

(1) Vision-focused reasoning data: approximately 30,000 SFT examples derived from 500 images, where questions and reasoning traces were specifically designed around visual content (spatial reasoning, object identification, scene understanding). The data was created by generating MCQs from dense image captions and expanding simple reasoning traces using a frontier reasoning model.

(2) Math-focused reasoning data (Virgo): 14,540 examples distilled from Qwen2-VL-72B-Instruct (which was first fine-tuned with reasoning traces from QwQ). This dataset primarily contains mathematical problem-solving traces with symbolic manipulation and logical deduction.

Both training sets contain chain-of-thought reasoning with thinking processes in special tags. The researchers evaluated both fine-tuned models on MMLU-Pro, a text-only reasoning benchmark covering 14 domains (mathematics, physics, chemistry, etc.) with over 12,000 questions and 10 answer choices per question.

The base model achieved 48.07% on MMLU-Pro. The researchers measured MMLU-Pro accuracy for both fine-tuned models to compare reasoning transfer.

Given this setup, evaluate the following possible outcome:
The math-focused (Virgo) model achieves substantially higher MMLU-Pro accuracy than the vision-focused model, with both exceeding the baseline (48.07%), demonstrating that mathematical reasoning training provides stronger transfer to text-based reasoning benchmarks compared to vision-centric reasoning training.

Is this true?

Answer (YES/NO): NO